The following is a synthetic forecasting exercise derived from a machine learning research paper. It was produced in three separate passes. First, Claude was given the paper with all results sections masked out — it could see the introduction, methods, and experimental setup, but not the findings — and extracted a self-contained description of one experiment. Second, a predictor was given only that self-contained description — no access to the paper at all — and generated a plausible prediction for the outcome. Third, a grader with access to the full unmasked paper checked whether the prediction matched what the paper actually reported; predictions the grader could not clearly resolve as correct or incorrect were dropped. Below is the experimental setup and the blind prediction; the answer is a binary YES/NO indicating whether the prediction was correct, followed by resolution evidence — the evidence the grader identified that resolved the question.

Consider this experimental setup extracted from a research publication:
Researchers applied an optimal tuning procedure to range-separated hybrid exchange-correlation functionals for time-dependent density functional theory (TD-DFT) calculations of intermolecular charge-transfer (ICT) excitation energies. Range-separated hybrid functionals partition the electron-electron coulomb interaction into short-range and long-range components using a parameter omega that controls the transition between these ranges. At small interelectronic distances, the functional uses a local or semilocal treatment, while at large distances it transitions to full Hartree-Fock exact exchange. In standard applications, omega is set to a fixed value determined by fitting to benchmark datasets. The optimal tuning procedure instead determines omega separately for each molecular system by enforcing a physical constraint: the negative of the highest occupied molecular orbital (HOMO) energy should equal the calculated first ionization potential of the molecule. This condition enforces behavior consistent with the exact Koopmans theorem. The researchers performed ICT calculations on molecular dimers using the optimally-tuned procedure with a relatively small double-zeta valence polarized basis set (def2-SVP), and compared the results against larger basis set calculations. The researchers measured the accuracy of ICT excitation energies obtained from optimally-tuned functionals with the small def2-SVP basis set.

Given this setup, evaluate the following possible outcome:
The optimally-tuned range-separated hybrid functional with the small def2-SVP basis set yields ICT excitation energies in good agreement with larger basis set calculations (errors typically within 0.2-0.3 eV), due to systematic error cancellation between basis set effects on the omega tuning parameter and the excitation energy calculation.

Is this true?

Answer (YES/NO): NO